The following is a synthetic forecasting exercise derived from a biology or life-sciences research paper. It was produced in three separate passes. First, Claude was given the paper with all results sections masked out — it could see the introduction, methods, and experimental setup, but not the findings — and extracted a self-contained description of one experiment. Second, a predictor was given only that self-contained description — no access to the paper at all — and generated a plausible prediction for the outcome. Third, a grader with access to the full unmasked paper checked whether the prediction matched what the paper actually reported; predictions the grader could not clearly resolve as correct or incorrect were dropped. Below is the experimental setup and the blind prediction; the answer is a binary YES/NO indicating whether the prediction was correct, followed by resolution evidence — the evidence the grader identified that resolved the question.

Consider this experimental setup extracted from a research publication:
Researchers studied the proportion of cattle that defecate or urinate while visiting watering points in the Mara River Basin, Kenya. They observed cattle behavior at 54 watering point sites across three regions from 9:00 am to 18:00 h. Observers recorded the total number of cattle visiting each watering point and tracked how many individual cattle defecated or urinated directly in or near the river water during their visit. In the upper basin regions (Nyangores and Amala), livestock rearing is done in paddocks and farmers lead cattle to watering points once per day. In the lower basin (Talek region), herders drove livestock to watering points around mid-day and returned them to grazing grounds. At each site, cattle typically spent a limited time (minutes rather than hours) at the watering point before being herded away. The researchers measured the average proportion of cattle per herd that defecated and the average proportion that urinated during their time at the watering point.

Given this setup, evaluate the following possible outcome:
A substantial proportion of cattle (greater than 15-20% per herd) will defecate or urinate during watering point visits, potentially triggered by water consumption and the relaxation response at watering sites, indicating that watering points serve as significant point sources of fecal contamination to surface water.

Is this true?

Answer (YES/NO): NO